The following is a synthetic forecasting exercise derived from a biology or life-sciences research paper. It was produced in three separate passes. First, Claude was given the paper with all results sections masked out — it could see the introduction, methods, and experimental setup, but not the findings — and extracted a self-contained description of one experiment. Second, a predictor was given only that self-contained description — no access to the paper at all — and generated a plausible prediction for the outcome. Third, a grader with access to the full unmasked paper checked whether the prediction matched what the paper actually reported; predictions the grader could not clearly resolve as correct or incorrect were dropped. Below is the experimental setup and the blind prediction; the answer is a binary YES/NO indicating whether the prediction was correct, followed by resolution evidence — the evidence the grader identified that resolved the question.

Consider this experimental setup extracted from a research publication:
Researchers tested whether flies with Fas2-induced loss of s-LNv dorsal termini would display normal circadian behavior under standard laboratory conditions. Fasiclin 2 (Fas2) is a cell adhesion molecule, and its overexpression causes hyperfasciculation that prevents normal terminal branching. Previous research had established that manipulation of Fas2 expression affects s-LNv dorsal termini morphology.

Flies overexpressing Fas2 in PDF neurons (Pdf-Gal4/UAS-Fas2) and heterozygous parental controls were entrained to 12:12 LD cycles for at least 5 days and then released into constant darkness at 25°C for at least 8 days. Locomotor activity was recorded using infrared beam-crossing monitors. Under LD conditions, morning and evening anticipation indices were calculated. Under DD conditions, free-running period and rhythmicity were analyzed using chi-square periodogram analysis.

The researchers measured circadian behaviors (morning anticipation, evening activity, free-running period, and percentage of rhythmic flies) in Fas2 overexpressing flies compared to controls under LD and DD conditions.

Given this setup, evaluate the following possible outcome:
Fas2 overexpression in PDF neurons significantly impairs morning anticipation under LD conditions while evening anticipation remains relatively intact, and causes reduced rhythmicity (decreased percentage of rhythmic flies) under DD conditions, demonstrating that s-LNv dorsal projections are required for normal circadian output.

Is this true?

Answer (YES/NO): NO